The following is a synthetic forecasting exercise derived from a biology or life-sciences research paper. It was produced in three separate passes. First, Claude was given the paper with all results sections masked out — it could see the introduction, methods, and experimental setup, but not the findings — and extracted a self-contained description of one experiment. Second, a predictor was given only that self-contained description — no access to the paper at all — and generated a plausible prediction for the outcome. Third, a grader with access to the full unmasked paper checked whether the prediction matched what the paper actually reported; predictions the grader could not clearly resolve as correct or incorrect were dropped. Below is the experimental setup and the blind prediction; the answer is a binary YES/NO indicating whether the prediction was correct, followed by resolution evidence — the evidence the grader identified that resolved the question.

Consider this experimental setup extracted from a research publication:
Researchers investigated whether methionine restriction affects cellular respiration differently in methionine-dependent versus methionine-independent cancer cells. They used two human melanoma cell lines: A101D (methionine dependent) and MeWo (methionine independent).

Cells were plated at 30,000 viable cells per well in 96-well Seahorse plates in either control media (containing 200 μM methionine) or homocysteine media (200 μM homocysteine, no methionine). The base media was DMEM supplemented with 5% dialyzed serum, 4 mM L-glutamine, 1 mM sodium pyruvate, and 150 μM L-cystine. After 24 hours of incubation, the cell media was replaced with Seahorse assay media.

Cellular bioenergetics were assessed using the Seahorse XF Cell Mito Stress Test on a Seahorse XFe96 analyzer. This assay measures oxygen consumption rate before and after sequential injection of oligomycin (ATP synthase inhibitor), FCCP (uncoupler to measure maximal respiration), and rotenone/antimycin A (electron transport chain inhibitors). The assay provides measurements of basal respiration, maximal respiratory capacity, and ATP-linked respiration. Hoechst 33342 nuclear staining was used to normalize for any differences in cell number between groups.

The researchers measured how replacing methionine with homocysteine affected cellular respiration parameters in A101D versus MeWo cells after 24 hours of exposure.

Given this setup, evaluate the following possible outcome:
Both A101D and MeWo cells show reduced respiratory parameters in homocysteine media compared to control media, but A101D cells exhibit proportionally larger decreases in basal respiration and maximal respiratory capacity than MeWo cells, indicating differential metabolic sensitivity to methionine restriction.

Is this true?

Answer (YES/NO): NO